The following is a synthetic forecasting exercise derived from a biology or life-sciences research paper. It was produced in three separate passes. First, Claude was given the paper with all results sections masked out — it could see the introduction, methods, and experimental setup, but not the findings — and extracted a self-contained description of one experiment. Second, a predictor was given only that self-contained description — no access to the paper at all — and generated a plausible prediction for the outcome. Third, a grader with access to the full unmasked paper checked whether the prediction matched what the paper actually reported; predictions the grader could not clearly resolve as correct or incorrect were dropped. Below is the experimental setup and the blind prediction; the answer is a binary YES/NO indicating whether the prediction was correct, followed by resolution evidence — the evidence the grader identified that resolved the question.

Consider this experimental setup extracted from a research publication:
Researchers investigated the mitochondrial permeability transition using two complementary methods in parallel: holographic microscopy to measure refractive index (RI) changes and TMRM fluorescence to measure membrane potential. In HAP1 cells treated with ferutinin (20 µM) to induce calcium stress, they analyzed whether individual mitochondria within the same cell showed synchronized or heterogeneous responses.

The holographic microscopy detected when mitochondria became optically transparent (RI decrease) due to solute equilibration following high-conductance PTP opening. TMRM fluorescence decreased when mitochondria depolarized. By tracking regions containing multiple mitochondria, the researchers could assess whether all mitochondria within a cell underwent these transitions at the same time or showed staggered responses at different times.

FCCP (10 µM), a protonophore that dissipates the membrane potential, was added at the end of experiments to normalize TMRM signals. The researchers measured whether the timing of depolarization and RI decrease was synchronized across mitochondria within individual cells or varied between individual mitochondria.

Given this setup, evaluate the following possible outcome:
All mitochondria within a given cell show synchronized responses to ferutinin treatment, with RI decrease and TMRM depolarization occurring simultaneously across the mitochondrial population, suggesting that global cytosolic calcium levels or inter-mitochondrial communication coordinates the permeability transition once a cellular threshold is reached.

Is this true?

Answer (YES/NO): NO